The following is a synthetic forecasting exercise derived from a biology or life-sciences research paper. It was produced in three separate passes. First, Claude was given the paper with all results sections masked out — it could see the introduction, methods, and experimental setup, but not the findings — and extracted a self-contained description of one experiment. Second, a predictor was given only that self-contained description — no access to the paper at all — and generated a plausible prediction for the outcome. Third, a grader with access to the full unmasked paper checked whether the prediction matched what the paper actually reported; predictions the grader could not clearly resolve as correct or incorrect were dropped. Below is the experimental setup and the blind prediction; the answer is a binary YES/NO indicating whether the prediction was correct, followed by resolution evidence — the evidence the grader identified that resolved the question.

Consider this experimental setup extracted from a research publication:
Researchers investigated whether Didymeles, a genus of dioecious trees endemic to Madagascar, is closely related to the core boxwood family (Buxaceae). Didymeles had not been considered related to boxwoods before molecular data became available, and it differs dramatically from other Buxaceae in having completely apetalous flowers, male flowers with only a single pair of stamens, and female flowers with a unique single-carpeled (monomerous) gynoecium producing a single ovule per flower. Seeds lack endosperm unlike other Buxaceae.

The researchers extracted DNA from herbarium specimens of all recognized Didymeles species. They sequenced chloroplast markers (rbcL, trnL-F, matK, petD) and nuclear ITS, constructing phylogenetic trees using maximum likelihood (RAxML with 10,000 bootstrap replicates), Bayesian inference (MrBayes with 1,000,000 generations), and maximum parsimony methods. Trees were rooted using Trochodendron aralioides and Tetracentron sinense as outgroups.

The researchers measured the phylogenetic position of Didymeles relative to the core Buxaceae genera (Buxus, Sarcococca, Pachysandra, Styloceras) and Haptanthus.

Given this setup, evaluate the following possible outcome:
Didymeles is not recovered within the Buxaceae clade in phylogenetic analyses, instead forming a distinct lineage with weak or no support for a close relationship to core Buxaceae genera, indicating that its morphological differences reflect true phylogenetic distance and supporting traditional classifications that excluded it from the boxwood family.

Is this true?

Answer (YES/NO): NO